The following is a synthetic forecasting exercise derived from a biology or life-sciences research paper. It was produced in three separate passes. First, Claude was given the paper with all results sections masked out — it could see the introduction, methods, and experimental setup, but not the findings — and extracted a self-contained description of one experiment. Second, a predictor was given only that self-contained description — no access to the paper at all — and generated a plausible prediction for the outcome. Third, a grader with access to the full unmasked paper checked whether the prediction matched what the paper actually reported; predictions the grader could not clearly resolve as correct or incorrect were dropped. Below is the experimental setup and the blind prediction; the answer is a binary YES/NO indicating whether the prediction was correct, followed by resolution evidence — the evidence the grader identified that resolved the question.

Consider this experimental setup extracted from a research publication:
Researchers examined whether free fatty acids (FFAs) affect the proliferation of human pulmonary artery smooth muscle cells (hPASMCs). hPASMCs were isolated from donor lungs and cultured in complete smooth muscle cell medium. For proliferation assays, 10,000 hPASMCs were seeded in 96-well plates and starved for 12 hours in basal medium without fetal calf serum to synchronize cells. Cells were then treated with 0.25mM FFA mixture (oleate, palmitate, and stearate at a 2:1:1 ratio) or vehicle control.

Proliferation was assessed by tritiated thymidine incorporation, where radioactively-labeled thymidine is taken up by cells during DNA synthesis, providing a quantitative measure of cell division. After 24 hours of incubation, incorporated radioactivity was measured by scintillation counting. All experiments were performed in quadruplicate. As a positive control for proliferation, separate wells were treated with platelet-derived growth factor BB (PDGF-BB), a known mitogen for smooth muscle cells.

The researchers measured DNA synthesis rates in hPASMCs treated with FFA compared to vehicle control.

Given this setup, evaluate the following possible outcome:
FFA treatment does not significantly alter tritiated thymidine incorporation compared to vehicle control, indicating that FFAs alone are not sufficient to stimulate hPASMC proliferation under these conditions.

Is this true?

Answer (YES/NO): NO